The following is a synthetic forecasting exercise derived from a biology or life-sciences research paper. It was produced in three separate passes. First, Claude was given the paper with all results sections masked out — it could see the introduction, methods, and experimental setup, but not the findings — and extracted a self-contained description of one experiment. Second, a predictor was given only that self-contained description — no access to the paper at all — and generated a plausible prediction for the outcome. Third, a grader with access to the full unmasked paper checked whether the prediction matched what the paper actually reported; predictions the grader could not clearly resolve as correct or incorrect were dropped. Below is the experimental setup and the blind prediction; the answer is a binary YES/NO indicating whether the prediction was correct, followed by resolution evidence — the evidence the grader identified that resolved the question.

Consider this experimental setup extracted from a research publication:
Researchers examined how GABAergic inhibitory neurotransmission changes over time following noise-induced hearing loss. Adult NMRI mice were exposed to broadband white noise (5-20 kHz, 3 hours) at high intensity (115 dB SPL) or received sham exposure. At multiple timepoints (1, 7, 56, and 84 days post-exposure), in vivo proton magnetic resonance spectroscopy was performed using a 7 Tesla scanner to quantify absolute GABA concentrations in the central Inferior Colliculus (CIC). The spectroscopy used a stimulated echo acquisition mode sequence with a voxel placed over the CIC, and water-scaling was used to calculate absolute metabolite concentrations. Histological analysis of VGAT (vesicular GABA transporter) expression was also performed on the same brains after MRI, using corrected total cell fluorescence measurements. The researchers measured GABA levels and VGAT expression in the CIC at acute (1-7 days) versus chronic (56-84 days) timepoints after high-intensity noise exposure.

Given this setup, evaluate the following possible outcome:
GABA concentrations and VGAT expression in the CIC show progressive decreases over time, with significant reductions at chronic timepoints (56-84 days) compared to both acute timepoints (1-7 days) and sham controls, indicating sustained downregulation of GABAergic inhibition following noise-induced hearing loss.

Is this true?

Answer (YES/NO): NO